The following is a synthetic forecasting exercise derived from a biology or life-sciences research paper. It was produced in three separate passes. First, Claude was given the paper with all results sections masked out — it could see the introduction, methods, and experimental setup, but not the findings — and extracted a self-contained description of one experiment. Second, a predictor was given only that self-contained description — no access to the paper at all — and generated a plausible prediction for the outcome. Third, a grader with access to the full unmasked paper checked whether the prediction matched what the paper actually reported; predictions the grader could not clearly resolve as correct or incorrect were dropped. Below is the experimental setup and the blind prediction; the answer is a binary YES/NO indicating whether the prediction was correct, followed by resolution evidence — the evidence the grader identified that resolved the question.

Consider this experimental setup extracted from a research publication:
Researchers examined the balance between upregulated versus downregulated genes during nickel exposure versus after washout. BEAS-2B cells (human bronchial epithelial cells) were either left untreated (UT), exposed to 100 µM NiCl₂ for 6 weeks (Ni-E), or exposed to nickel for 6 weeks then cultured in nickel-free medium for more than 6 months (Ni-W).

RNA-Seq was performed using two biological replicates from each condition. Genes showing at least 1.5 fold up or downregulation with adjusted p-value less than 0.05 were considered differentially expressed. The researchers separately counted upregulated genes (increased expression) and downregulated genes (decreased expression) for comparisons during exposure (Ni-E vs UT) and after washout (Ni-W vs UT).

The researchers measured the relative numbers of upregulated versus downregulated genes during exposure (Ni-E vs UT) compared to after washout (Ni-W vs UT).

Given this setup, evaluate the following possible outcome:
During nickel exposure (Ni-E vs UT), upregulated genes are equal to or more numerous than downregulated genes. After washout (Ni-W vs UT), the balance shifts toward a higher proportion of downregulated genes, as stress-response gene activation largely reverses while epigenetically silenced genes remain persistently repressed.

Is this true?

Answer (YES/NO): NO